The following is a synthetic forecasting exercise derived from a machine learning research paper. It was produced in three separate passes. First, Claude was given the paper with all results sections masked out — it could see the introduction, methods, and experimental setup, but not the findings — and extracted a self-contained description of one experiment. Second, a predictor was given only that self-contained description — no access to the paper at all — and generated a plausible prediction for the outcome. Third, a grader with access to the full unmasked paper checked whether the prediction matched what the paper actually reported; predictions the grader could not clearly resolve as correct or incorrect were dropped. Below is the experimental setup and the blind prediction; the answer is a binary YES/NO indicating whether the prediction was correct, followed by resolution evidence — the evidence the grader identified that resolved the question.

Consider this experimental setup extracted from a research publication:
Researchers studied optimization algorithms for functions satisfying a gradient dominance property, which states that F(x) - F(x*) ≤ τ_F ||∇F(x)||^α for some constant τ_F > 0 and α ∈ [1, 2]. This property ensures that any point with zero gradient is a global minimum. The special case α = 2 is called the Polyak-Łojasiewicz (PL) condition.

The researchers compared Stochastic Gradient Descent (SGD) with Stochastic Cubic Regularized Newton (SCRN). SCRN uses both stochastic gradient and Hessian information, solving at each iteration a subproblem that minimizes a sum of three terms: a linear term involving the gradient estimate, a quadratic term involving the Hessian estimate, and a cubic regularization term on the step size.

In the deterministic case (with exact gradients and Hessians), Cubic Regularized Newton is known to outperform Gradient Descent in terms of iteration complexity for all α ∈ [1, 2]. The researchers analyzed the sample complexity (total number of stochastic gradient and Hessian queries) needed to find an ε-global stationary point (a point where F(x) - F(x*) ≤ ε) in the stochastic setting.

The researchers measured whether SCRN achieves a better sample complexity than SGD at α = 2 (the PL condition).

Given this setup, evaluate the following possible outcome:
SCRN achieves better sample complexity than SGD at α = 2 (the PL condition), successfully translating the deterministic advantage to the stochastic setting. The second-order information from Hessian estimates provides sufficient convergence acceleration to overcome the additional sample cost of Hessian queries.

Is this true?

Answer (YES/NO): NO